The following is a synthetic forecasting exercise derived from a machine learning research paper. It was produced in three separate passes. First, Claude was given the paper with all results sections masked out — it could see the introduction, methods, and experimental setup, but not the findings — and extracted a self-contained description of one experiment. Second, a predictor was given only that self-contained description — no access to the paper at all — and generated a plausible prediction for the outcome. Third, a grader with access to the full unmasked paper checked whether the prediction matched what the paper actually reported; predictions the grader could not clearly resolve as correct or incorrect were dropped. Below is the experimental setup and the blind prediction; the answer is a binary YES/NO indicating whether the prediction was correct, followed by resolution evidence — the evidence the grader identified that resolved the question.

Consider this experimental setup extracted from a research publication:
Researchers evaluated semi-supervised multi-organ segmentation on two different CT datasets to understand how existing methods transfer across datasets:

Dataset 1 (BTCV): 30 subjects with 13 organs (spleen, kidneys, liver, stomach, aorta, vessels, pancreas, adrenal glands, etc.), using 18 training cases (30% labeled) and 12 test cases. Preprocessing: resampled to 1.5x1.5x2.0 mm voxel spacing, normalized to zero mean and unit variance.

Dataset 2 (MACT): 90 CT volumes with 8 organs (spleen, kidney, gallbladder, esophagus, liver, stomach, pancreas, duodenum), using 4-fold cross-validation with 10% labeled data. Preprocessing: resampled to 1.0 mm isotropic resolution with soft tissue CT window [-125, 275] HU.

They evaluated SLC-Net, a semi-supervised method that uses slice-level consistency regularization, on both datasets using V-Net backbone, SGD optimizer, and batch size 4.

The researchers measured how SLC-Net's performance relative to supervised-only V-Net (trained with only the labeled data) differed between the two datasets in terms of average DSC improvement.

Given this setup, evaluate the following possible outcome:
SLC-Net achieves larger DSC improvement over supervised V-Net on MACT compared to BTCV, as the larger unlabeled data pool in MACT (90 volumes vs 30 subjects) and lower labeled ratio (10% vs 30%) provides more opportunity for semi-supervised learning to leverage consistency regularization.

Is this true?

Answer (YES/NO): NO